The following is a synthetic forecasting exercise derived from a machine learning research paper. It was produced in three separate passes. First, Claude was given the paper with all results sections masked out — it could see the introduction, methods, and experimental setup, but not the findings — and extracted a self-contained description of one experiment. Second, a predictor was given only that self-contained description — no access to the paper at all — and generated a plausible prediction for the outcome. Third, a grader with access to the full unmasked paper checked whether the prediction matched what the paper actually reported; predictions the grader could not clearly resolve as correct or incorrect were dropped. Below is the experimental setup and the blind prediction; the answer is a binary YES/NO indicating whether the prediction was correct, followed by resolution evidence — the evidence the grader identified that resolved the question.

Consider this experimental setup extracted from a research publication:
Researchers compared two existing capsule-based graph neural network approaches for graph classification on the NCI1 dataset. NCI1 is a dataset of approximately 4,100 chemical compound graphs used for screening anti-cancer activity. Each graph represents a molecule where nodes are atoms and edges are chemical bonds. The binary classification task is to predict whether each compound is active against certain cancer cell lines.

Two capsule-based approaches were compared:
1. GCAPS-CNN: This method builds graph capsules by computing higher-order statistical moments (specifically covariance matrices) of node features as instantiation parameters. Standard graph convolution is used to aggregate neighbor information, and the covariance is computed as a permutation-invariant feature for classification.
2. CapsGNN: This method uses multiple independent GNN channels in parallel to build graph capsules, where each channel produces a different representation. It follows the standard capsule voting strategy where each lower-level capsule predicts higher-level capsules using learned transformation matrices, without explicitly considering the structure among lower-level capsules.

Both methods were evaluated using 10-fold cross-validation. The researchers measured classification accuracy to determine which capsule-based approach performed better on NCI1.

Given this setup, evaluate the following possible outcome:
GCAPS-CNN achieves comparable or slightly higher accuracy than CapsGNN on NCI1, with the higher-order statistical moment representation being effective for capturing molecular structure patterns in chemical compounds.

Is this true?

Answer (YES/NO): NO